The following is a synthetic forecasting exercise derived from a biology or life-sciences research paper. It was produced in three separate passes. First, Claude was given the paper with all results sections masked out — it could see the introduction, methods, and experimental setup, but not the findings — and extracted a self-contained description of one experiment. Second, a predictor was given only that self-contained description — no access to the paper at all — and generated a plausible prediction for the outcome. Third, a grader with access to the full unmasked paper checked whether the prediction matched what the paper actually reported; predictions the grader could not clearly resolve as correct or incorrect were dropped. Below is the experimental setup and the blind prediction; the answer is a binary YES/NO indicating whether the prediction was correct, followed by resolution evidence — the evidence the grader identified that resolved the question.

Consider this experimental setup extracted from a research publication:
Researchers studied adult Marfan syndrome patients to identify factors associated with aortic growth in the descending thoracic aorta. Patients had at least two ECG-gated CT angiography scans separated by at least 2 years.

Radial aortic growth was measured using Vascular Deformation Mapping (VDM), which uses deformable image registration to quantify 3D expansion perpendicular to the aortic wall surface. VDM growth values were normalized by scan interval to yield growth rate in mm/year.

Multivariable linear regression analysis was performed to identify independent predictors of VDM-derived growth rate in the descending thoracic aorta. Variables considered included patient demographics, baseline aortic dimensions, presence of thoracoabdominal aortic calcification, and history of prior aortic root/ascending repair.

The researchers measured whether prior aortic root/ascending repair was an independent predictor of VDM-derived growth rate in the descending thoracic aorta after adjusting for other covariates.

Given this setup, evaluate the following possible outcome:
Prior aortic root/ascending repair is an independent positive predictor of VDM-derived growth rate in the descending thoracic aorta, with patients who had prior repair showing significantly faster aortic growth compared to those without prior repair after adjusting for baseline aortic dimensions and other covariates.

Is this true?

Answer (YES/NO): NO